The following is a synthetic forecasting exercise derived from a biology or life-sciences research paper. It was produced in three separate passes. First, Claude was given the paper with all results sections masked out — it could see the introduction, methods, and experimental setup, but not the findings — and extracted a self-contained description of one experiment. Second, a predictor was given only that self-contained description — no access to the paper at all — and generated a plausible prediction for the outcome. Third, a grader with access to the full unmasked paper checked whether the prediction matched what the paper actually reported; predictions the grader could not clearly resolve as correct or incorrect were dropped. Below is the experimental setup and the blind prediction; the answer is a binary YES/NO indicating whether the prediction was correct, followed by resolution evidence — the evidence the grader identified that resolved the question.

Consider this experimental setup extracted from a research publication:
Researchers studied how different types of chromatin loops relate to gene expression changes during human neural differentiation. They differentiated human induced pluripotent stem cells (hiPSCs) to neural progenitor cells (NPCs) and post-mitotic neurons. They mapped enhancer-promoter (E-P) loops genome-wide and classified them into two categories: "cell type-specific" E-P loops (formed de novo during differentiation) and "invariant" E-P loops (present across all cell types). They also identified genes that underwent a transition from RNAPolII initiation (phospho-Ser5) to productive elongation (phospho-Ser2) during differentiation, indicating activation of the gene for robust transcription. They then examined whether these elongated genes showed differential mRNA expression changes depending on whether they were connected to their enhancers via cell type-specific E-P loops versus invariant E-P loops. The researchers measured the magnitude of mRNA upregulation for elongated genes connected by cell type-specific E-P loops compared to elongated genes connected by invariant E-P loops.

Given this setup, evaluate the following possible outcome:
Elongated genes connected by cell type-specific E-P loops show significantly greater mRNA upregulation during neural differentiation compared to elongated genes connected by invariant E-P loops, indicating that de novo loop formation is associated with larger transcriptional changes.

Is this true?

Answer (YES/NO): YES